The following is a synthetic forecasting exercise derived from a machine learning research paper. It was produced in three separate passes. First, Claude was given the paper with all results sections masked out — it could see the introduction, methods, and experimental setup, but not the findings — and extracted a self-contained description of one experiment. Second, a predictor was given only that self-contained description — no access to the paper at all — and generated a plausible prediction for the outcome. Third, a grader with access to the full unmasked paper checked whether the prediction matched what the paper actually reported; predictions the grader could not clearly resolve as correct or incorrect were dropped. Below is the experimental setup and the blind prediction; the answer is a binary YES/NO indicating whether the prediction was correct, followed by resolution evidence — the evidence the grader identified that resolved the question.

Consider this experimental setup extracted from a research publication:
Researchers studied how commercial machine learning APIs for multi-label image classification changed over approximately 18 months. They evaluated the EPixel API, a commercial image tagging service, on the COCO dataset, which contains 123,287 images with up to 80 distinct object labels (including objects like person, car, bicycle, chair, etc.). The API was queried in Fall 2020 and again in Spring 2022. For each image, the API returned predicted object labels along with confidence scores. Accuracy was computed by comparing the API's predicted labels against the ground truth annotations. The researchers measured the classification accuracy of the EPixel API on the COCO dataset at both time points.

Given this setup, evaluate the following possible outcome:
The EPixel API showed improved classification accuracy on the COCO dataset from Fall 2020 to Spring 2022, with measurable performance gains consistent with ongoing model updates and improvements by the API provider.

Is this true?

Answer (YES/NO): NO